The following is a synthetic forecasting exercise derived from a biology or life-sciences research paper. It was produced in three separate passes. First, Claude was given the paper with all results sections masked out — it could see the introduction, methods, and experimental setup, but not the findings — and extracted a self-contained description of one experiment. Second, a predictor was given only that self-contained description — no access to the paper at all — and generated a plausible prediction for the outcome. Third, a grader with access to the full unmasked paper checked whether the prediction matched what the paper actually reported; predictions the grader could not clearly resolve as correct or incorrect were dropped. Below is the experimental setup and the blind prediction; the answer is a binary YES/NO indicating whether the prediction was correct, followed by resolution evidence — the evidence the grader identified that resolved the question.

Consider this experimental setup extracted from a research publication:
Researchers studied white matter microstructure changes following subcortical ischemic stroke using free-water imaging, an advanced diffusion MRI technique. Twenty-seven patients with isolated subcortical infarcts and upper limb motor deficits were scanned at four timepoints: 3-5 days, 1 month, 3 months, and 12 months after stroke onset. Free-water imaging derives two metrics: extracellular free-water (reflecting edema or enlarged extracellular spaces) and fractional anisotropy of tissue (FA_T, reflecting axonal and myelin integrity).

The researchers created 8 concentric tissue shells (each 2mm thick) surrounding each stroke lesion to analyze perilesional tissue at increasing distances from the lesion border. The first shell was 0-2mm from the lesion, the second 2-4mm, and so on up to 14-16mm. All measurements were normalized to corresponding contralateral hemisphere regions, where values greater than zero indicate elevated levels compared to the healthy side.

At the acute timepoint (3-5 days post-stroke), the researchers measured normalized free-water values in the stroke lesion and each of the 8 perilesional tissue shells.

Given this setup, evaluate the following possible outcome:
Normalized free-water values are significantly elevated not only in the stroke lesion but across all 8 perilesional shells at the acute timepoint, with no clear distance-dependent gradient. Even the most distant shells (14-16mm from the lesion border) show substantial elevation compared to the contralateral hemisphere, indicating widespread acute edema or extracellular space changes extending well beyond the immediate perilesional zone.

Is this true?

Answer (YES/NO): NO